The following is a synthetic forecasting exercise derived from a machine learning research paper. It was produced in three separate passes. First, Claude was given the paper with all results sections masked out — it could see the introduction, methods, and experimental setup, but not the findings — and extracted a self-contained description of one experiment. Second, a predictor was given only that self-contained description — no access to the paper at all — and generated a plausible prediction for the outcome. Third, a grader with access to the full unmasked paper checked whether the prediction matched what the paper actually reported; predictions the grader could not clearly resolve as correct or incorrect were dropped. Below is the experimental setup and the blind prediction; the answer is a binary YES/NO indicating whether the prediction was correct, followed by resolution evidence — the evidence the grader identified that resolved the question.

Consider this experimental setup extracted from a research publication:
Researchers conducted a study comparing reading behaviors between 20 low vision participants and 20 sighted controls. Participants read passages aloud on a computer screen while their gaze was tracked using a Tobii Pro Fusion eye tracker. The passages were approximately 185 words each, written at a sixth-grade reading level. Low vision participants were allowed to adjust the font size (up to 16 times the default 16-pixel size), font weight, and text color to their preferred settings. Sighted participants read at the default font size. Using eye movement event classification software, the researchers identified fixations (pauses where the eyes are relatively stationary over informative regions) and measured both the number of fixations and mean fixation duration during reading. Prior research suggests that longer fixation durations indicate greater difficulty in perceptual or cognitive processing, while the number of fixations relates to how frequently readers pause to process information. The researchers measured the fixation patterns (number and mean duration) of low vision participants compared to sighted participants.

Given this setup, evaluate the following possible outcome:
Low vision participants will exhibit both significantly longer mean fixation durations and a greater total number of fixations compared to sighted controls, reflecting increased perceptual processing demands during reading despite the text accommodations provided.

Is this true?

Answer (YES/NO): NO